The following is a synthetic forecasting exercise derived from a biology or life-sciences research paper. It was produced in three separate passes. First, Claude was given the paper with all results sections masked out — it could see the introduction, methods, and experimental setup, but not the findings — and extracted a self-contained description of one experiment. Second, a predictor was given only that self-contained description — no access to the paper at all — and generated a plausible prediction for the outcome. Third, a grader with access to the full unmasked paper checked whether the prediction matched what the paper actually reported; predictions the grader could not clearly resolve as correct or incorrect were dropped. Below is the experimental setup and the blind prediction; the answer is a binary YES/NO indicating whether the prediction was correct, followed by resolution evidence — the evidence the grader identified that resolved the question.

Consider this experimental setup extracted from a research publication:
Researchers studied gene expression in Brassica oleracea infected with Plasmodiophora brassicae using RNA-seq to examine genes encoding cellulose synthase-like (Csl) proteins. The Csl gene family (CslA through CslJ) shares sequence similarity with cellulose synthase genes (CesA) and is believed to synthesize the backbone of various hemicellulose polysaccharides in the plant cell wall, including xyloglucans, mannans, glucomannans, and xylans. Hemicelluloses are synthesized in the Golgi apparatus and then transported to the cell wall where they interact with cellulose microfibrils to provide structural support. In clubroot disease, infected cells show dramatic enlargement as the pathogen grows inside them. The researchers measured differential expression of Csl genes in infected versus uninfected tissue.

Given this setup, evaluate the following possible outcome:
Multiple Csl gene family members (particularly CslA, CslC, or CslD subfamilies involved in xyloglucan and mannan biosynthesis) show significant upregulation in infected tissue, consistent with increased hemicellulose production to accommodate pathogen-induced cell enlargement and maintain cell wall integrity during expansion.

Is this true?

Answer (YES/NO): NO